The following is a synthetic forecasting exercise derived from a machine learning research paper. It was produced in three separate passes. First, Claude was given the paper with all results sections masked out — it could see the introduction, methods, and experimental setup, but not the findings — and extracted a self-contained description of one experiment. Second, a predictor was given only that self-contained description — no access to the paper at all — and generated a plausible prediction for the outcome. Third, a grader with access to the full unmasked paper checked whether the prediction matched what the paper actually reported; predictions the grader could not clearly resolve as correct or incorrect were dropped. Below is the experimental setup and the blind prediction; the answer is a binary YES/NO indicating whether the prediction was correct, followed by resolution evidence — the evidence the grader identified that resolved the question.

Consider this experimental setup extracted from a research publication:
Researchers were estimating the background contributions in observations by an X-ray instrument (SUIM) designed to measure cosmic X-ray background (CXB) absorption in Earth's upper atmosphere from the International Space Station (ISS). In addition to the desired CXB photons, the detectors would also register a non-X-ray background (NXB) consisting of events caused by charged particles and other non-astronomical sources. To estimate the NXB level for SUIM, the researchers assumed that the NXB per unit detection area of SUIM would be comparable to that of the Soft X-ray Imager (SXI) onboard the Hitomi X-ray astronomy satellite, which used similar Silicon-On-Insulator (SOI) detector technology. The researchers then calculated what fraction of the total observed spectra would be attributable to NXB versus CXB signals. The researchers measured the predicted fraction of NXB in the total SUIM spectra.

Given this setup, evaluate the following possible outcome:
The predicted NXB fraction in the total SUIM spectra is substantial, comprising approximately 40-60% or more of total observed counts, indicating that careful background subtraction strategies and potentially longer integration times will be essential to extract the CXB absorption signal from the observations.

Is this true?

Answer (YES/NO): YES